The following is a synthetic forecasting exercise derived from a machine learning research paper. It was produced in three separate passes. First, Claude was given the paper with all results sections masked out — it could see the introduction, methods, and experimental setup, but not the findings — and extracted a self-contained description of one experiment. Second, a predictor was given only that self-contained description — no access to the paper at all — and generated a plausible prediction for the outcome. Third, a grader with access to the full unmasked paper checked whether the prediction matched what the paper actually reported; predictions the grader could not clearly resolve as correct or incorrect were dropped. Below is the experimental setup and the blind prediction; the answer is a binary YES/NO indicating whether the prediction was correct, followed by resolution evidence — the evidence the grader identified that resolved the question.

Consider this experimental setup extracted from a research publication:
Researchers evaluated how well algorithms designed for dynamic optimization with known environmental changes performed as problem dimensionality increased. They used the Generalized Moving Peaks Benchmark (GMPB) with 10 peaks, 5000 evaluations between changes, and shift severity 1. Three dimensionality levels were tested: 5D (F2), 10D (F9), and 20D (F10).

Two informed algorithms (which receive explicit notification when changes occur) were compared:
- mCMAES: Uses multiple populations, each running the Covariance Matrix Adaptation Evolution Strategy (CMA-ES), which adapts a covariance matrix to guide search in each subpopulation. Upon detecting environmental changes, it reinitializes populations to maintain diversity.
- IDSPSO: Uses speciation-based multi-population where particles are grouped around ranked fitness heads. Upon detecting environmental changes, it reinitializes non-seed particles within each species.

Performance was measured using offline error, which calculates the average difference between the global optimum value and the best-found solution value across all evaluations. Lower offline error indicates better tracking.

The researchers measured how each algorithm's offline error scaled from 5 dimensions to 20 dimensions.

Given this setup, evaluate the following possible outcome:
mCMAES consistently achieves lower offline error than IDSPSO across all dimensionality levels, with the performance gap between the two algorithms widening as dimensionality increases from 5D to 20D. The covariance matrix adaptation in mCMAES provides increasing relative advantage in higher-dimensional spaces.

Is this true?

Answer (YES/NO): YES